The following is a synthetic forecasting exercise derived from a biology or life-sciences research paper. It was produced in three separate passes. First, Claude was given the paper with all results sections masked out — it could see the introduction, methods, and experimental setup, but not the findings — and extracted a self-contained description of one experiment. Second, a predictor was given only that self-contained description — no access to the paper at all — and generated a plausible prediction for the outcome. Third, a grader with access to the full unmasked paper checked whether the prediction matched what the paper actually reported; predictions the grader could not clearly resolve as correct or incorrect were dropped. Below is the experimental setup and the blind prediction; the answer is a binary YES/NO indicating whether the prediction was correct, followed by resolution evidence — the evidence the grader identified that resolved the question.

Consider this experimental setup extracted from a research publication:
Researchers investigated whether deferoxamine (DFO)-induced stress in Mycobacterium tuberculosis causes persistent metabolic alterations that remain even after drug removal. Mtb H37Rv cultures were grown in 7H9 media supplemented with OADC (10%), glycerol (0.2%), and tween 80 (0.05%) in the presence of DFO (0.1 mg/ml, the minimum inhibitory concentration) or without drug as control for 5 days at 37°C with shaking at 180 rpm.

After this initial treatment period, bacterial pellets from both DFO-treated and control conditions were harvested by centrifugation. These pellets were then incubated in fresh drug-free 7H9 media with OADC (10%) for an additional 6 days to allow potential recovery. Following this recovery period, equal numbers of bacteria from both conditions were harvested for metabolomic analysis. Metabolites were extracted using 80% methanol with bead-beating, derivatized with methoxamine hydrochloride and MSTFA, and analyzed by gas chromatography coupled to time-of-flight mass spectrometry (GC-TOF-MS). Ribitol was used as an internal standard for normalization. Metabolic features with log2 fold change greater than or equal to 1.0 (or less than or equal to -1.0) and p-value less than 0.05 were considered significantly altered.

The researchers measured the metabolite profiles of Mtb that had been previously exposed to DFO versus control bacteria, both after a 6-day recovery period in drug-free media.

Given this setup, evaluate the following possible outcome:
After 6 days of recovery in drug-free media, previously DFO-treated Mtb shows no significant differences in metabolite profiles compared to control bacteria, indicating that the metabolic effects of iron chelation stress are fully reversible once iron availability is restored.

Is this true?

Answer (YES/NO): NO